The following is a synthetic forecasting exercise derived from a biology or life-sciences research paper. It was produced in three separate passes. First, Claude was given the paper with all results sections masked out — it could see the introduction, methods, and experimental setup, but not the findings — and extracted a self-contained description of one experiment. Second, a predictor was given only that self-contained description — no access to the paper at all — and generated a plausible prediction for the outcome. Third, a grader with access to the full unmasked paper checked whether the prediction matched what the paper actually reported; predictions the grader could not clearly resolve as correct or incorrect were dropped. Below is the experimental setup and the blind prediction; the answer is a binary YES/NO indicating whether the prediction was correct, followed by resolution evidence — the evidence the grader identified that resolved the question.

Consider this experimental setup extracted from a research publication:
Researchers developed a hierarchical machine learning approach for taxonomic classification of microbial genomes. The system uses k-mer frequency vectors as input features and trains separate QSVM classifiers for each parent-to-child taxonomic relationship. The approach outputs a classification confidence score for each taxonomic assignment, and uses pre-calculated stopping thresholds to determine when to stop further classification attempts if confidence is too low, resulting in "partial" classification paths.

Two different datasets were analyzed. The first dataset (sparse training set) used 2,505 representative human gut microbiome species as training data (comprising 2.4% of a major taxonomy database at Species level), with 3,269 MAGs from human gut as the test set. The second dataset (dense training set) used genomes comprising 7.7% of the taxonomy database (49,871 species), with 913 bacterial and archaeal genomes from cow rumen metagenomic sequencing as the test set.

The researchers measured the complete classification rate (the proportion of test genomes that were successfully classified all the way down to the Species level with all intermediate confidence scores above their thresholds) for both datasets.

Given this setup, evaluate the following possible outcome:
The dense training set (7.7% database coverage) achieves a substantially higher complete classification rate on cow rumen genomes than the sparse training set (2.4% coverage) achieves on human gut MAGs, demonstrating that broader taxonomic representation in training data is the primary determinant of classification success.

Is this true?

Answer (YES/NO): NO